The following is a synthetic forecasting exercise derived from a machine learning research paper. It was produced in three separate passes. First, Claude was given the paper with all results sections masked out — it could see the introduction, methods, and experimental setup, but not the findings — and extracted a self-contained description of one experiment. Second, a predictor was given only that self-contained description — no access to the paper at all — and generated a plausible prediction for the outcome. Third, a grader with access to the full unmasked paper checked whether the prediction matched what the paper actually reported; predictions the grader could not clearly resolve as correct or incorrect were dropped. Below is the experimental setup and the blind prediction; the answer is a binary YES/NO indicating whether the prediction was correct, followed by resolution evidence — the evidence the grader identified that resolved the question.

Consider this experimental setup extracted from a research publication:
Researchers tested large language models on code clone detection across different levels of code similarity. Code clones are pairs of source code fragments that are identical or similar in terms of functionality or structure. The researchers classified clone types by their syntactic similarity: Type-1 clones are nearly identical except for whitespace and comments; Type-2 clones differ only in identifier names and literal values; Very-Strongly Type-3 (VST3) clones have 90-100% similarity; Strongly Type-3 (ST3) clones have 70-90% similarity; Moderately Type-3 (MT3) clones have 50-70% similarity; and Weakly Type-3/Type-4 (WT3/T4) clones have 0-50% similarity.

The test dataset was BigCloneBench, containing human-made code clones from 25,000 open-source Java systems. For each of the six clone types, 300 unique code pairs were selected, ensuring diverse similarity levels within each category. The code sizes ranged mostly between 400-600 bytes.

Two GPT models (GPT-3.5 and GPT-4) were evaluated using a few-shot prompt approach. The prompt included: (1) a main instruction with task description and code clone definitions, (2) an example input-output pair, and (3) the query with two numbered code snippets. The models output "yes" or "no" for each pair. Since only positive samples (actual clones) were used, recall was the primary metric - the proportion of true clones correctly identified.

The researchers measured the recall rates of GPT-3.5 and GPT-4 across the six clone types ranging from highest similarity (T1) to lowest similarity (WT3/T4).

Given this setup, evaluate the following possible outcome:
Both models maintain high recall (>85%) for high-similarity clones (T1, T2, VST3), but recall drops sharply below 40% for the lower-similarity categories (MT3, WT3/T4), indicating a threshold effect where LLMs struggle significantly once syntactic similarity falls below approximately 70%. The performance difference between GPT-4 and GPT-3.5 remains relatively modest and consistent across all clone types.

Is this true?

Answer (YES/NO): NO